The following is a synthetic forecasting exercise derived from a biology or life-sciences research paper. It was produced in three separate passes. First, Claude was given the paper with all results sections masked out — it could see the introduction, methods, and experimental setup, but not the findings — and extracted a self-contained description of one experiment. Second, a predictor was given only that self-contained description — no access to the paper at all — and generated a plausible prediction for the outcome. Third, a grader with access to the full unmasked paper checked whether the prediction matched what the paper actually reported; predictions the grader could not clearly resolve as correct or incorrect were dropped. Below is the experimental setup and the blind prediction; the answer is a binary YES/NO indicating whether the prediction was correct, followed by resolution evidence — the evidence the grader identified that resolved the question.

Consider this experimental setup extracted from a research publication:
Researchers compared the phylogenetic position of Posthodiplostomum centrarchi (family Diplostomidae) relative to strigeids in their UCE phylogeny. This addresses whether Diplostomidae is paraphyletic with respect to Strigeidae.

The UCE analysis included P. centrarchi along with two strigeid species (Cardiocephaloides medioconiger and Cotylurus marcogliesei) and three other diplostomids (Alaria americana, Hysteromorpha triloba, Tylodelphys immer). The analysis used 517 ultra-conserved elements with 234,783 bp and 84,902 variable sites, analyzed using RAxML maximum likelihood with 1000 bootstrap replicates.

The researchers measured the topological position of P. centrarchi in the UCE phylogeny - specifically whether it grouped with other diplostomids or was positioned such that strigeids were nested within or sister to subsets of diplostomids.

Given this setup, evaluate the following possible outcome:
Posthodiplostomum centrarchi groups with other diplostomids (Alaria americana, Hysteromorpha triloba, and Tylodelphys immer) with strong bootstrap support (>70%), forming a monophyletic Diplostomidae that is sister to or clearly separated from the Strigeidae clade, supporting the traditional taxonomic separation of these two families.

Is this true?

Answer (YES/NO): NO